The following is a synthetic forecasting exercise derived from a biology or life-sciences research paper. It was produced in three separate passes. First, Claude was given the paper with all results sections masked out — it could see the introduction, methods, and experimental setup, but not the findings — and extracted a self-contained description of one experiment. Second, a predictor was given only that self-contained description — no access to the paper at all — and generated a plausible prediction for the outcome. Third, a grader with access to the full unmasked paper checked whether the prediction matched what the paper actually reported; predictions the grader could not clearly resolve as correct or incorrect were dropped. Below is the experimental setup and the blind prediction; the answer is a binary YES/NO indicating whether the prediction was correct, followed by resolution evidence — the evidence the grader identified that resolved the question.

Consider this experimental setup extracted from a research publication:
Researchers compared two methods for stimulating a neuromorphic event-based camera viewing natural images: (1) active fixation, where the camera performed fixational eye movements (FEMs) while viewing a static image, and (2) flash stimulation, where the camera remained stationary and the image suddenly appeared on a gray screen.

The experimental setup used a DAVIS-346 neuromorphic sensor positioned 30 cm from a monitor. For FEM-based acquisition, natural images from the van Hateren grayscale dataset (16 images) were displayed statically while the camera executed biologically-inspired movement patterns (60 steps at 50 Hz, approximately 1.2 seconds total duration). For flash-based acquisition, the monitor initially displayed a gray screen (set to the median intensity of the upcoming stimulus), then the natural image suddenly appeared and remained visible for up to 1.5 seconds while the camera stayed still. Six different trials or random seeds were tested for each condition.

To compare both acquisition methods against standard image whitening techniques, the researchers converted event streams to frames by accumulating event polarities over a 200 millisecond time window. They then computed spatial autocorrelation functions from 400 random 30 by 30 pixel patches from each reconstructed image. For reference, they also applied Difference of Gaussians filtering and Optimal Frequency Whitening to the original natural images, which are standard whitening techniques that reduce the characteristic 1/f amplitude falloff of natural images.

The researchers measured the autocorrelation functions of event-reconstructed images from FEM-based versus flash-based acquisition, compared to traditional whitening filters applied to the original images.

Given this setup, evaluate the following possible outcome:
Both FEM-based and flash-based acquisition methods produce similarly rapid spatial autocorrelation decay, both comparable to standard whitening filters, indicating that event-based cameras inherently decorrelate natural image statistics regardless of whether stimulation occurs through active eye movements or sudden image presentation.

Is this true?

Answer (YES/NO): NO